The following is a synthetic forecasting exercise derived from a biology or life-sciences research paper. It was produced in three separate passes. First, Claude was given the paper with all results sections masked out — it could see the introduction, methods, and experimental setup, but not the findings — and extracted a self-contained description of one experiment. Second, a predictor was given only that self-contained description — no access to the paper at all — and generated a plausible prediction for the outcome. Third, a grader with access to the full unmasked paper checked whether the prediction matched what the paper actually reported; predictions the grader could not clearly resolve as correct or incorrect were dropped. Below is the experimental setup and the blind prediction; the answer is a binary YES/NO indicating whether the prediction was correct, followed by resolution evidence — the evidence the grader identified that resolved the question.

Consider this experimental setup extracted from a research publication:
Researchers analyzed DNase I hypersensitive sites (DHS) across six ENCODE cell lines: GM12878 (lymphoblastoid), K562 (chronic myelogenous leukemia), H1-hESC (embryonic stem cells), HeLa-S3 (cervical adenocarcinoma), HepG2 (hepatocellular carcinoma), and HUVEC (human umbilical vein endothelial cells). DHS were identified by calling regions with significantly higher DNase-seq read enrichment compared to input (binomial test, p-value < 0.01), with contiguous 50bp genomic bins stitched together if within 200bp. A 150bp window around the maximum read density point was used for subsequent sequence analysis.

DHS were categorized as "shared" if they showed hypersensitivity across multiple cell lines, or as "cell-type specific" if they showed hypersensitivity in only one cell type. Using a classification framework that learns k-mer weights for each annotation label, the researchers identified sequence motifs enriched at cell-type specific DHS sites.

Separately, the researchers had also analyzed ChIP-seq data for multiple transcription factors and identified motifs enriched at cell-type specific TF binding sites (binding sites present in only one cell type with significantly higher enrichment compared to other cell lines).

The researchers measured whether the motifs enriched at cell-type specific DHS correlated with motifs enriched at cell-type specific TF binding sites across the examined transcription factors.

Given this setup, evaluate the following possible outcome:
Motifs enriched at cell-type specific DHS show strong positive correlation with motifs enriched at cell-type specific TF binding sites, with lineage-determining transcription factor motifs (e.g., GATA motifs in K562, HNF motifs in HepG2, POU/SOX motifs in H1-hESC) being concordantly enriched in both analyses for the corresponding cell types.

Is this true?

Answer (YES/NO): NO